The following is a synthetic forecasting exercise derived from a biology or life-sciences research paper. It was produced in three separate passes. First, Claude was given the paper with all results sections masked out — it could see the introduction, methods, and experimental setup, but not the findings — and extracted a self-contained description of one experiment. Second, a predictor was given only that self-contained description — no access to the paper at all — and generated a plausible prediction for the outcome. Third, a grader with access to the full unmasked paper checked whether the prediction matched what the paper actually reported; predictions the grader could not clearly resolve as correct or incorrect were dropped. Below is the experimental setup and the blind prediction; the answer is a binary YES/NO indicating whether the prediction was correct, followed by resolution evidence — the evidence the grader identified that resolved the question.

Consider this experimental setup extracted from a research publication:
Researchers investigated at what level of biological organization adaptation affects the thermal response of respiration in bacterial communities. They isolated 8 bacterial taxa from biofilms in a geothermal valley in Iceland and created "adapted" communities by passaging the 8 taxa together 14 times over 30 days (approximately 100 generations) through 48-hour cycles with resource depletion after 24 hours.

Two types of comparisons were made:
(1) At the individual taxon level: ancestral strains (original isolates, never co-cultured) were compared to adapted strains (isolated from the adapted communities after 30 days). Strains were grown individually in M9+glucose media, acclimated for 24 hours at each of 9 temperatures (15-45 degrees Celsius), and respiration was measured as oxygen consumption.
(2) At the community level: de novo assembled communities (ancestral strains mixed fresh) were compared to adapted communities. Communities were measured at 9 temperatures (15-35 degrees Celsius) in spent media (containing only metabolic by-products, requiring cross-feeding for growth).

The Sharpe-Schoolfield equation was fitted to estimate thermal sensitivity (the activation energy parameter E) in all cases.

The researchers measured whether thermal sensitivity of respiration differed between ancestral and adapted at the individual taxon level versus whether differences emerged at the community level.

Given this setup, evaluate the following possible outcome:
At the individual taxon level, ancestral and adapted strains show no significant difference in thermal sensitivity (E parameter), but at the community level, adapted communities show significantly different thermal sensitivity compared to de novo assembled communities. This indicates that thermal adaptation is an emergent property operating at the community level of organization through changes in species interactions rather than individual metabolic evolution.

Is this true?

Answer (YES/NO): YES